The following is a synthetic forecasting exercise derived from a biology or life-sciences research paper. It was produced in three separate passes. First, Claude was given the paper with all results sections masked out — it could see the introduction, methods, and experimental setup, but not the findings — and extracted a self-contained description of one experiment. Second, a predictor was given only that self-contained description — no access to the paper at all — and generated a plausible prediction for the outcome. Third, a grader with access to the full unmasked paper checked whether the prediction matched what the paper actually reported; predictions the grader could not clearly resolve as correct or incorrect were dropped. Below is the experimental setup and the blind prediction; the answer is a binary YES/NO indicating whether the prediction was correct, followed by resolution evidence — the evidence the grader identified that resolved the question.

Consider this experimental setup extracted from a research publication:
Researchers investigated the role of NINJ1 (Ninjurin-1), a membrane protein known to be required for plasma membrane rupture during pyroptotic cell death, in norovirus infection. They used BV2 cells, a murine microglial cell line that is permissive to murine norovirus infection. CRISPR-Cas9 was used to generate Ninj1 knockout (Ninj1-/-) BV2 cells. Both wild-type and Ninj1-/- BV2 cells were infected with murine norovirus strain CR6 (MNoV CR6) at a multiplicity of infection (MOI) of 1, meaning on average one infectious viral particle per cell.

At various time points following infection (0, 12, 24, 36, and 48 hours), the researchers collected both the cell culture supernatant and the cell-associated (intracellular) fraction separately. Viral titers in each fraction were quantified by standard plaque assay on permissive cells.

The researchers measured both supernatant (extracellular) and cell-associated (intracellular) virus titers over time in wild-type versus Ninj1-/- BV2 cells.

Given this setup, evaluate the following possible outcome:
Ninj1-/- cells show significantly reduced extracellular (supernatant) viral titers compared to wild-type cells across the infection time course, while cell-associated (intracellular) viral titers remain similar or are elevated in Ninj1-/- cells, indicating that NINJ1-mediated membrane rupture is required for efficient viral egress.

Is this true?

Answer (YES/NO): YES